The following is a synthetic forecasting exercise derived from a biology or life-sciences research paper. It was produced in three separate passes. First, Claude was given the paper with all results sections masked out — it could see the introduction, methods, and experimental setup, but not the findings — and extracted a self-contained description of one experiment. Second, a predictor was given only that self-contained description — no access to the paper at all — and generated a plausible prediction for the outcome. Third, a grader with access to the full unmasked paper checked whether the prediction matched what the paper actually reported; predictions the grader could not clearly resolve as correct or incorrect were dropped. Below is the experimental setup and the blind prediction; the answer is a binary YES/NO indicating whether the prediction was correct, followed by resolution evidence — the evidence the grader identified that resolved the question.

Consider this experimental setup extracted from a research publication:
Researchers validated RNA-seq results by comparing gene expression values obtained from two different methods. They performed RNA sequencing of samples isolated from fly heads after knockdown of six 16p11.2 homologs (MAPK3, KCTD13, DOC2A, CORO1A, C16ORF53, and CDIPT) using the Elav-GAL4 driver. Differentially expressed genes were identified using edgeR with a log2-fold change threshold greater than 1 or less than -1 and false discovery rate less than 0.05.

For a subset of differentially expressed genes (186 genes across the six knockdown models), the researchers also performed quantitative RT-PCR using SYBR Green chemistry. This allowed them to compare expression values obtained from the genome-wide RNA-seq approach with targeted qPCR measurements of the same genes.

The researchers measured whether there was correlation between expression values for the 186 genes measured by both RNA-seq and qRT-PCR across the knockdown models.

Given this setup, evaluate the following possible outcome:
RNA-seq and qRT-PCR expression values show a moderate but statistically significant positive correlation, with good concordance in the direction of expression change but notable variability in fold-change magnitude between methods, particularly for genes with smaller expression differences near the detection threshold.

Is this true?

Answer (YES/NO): NO